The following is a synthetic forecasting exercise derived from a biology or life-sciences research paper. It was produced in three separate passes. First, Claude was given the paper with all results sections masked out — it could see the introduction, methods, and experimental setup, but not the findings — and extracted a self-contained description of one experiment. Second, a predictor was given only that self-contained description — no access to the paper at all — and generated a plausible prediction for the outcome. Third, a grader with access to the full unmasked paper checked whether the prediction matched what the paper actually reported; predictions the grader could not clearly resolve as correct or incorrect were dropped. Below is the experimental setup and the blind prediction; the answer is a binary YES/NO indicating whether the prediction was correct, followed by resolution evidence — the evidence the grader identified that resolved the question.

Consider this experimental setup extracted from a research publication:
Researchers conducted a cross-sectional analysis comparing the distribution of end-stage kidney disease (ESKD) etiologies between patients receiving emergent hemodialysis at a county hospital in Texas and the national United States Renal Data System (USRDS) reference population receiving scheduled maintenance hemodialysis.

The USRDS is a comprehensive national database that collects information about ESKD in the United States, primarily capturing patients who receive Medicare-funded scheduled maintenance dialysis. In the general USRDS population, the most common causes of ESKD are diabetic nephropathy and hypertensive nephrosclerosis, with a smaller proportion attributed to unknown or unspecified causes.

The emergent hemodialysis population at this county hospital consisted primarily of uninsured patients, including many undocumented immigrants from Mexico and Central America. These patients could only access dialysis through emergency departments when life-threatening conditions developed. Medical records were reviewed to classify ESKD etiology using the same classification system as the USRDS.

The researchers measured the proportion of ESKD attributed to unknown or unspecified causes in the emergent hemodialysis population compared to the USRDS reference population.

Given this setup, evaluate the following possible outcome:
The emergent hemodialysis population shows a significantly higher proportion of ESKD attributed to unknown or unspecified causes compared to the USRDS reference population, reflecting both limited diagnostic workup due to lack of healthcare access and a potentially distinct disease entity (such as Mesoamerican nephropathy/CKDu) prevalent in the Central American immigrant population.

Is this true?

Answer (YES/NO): YES